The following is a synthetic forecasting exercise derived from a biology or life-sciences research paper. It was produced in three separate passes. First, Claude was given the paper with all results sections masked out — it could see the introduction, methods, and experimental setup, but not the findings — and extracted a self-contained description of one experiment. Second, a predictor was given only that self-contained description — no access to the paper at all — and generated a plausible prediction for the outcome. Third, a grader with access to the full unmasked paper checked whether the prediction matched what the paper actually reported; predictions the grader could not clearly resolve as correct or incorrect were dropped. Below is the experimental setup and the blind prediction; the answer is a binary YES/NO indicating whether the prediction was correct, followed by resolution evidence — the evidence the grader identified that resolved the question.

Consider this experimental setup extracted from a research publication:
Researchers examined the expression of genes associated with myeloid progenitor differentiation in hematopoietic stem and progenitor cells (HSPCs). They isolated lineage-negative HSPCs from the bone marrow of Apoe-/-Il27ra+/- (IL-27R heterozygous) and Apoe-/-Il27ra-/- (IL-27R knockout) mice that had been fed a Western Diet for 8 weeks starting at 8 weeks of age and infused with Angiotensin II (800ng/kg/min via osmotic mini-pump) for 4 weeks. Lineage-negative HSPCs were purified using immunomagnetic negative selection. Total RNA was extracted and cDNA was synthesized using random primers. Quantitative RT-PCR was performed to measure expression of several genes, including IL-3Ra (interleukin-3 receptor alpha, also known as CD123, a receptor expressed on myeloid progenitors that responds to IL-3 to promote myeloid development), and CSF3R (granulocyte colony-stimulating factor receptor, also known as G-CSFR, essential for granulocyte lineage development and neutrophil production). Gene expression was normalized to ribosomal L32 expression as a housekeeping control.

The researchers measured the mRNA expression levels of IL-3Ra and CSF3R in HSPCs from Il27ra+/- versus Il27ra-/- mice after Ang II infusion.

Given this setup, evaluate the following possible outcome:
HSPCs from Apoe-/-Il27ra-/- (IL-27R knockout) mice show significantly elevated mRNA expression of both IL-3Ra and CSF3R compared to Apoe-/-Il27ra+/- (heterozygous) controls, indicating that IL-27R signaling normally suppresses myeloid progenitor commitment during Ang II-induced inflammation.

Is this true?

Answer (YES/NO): NO